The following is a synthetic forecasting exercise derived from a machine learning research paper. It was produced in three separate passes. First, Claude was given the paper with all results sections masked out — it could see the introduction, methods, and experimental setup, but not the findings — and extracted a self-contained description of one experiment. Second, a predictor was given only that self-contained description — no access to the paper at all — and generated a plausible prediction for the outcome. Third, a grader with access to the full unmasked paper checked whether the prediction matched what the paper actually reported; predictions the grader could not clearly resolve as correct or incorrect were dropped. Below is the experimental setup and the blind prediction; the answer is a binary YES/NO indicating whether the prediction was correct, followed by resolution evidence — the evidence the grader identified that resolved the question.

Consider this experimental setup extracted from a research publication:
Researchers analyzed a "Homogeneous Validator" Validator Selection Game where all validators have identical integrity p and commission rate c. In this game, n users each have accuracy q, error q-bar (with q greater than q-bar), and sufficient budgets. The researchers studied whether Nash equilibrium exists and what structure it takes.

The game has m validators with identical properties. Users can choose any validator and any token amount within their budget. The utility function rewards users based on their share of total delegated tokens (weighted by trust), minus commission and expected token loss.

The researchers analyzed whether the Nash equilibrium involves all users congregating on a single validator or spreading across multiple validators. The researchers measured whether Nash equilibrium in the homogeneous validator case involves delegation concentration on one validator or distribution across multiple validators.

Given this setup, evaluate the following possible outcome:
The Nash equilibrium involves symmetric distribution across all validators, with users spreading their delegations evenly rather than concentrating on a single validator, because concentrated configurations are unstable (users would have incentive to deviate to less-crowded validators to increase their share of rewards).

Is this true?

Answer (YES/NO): NO